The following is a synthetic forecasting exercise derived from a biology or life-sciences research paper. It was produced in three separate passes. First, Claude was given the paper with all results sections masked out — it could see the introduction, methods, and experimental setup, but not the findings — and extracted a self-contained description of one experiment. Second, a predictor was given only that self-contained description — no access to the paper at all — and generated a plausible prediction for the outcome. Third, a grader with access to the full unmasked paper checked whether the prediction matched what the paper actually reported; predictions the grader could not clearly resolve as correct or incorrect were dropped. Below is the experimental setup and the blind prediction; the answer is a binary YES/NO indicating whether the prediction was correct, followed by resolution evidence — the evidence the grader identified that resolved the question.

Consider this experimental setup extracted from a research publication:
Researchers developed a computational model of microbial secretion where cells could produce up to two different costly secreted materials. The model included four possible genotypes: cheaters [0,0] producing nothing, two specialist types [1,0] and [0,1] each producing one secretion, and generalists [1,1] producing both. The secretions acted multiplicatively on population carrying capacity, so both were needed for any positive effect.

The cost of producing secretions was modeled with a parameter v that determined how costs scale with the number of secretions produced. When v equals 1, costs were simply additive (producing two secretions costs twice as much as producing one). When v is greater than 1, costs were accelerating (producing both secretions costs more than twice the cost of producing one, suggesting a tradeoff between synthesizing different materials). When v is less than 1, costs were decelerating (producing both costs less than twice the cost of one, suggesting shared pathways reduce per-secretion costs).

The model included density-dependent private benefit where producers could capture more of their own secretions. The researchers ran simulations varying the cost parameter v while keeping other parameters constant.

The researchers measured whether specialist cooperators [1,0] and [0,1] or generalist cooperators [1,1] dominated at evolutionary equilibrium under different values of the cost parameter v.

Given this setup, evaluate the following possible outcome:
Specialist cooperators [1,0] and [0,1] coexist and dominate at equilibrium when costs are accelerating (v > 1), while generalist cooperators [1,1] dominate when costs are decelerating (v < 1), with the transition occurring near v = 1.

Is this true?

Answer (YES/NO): YES